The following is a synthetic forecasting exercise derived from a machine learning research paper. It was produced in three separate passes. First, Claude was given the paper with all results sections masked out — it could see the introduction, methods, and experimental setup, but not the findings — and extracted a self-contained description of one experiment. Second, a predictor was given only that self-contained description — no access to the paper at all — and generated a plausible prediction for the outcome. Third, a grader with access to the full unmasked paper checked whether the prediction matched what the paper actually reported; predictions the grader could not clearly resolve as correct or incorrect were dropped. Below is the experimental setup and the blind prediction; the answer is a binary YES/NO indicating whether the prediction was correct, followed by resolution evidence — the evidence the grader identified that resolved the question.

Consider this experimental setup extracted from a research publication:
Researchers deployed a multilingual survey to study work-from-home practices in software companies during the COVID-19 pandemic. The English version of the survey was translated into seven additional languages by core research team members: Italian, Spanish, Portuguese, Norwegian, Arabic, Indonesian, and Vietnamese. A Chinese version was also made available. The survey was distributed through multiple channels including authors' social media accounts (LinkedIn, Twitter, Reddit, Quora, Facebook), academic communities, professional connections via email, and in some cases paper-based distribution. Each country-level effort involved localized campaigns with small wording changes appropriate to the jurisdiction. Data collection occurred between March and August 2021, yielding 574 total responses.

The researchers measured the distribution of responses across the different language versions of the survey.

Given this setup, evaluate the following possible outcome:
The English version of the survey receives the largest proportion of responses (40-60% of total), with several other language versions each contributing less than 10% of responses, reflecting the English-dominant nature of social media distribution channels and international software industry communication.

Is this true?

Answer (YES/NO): NO